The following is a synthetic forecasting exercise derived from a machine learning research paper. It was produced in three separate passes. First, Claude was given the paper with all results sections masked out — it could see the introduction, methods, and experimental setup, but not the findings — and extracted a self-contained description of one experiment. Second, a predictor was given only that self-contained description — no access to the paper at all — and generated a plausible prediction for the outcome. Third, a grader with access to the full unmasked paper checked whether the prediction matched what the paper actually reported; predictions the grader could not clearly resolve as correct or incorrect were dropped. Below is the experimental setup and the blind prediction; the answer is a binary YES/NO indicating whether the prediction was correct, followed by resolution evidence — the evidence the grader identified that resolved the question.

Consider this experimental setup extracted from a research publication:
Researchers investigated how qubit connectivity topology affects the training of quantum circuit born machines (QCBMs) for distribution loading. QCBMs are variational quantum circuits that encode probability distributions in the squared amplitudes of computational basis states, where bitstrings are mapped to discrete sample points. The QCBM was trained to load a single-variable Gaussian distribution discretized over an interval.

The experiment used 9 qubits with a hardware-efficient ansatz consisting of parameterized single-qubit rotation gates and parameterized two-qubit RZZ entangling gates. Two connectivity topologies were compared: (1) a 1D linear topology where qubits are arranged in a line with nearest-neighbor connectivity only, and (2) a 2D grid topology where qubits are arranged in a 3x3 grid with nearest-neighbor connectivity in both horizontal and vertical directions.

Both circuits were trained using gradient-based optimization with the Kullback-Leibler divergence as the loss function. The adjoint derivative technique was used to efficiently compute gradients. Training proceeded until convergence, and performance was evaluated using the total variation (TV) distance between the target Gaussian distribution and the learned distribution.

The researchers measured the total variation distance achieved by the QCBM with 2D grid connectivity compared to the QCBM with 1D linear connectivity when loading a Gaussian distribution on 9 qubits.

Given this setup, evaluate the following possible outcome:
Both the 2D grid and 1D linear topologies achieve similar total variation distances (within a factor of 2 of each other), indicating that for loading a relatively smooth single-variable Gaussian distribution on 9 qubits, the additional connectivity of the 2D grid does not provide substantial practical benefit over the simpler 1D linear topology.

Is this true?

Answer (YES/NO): NO